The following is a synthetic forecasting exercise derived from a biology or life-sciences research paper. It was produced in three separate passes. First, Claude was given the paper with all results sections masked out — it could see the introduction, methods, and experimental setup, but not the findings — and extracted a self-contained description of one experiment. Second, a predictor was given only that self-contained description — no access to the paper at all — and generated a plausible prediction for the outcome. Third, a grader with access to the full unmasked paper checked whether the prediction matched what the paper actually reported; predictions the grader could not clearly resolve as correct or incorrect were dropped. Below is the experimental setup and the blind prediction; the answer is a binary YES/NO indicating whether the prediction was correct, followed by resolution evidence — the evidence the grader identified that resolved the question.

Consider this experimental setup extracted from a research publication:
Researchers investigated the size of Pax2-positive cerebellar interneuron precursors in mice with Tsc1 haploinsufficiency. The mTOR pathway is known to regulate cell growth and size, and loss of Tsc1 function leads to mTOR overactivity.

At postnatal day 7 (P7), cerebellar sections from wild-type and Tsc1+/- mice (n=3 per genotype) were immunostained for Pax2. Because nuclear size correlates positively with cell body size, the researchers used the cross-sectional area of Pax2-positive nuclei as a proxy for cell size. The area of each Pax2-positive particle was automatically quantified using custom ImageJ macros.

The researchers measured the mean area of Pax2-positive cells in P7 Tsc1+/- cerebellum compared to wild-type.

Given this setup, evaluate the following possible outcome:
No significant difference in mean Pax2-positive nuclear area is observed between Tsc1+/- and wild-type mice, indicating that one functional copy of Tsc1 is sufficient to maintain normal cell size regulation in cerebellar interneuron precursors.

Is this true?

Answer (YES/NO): NO